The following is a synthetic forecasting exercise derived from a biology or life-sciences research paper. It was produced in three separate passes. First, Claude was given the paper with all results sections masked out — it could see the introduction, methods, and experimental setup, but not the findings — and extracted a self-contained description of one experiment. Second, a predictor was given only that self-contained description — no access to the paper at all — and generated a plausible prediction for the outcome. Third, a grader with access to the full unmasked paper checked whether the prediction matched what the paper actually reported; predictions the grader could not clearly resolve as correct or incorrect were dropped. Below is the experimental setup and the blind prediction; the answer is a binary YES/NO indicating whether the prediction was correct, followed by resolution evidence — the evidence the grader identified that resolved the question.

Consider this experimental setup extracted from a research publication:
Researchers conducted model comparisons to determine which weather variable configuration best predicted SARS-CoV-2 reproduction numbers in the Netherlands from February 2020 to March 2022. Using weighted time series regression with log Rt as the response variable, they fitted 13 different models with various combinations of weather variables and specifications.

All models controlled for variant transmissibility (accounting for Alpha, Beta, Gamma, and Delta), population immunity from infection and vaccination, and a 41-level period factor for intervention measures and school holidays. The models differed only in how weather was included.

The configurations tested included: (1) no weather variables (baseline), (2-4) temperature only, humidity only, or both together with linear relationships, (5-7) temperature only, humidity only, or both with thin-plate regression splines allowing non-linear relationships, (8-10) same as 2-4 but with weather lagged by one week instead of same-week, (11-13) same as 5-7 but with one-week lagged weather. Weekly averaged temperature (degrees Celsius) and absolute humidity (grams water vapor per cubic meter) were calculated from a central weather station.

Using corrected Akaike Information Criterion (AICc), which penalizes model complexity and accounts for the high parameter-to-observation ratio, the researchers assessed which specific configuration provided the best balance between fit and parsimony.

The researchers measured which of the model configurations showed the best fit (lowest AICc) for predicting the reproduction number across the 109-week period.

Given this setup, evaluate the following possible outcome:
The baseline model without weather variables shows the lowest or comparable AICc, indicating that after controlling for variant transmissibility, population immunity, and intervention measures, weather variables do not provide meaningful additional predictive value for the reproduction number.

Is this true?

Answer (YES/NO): NO